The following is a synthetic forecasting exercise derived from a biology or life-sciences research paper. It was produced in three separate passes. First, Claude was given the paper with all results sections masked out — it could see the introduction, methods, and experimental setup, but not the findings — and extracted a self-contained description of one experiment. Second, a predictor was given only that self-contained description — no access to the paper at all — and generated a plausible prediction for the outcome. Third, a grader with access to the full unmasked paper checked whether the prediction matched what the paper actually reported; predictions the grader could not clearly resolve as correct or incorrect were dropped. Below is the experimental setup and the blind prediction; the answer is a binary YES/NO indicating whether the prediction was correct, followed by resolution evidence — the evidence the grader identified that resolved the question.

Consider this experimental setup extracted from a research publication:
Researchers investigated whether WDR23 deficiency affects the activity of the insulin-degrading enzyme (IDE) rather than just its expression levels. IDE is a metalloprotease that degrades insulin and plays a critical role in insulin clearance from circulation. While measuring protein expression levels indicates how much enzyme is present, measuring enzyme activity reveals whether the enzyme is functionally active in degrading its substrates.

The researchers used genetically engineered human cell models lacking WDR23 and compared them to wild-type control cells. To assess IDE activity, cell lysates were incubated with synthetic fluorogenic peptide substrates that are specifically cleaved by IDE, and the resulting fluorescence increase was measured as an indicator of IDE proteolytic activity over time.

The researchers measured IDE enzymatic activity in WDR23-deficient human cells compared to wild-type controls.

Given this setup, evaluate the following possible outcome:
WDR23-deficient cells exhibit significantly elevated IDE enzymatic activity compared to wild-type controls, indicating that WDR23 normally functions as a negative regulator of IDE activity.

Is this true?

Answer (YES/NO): YES